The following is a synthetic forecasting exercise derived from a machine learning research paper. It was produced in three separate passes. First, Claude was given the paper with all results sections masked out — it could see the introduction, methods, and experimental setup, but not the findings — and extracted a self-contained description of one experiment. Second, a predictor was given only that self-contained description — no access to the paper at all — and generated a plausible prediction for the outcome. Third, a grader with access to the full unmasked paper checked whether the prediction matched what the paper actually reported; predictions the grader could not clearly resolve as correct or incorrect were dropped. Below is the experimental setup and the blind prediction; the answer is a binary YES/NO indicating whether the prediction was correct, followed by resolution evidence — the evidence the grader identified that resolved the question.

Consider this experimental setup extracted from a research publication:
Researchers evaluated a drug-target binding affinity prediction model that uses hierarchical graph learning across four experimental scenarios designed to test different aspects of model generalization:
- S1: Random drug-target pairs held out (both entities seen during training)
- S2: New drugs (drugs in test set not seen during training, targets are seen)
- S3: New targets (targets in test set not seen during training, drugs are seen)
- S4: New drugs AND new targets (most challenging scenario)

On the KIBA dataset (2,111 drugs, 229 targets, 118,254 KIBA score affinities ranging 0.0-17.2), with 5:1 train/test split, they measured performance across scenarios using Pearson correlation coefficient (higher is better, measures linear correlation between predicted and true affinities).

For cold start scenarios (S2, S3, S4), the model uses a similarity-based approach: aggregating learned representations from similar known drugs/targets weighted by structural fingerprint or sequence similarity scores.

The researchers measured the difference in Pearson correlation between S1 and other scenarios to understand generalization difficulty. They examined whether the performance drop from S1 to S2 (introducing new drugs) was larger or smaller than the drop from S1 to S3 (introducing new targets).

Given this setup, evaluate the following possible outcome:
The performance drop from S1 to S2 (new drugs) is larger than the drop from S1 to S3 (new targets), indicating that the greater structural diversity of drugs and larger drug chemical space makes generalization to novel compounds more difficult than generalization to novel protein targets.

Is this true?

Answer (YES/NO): YES